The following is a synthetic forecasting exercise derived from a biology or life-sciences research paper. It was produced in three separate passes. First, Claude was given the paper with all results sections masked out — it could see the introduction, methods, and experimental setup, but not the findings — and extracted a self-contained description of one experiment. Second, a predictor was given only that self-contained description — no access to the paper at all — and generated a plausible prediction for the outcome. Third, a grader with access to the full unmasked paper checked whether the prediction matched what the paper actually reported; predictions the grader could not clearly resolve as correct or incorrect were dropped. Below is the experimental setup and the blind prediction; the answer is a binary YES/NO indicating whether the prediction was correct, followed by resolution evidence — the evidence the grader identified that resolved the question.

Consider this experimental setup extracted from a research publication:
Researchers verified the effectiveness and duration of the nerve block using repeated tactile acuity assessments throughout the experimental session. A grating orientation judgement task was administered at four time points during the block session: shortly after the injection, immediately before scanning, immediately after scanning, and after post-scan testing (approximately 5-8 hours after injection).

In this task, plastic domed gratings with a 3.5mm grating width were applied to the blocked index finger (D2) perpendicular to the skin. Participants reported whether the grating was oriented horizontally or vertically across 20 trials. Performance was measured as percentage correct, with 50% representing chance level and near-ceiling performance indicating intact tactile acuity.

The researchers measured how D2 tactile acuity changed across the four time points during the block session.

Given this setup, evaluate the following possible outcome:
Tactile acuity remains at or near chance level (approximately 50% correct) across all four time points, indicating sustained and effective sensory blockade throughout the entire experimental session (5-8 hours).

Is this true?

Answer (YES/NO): YES